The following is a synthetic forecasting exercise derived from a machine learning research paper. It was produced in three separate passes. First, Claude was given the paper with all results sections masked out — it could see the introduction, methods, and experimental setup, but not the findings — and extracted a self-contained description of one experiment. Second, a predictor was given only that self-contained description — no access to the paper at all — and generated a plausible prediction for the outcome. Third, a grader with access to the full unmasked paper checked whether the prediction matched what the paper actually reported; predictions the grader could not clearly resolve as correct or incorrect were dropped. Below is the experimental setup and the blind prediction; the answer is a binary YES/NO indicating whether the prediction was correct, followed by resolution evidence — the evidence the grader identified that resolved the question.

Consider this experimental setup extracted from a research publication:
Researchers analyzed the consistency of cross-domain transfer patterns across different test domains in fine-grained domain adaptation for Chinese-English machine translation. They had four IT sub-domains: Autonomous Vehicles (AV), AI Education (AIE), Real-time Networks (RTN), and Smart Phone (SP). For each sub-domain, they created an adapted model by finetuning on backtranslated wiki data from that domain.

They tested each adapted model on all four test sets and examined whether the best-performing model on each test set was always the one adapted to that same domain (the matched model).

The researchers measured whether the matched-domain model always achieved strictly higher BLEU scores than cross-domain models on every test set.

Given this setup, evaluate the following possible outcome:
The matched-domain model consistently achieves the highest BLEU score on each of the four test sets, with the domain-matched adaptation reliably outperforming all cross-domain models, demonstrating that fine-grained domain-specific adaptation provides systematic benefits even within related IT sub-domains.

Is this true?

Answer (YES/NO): NO